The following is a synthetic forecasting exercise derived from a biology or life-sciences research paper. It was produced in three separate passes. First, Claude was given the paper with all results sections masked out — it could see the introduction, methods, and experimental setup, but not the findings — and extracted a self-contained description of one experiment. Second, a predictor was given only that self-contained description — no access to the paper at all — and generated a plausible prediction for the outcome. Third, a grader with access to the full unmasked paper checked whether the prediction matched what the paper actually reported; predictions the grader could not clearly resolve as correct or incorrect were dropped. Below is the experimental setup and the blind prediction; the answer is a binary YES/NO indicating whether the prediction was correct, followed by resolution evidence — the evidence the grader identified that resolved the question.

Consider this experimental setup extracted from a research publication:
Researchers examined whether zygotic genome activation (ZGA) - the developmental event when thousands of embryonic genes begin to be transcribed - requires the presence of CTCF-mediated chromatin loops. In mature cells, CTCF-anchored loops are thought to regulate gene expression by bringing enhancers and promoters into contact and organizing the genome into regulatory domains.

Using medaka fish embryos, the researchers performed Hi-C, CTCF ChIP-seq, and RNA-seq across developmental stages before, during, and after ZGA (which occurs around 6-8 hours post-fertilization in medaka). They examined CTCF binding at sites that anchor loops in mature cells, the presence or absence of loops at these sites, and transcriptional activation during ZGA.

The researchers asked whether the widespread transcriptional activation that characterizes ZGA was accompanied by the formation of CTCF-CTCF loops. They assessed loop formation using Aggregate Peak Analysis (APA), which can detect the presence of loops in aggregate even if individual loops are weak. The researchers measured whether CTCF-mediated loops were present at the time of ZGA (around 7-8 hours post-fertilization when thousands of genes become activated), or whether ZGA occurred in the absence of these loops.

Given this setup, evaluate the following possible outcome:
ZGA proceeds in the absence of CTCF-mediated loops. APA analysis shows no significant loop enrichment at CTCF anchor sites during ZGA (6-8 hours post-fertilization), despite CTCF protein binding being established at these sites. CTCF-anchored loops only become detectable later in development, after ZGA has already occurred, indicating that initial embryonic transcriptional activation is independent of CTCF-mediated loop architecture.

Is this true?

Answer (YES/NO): YES